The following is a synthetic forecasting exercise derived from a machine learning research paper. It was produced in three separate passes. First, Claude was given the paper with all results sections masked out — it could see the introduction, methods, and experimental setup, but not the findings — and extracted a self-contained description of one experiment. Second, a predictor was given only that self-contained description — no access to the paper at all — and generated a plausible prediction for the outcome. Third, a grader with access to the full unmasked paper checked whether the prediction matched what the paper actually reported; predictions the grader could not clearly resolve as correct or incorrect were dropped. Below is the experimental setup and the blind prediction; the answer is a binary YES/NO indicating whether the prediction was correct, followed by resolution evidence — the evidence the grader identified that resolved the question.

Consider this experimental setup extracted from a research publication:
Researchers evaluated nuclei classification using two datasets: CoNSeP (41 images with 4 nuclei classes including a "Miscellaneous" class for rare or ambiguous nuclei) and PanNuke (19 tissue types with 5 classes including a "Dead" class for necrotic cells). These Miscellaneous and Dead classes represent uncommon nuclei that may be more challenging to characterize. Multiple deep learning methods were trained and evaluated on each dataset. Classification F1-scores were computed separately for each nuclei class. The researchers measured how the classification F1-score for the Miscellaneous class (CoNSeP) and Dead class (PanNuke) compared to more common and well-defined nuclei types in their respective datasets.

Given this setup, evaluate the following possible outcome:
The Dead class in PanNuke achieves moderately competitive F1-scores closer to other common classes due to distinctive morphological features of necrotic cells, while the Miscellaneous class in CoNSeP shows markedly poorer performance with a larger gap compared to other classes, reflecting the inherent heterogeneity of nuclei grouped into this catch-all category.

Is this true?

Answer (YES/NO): NO